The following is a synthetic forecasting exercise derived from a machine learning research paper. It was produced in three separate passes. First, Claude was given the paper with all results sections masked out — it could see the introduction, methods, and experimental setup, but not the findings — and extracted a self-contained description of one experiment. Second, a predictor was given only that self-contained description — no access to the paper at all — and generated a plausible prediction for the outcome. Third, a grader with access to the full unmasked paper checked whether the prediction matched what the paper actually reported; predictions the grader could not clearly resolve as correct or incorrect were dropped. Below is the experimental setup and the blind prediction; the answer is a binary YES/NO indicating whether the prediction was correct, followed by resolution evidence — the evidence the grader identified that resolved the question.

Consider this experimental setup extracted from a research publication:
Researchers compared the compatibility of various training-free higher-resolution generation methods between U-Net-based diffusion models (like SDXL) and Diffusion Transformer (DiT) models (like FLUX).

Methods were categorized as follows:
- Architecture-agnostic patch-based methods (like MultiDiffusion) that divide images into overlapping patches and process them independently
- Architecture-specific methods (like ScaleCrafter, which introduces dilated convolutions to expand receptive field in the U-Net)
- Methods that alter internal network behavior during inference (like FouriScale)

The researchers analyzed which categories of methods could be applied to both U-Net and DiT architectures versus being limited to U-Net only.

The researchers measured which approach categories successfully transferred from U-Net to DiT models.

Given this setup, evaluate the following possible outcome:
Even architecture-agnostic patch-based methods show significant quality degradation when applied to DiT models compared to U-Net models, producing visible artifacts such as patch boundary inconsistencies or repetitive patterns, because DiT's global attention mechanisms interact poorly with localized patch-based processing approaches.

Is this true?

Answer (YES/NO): NO